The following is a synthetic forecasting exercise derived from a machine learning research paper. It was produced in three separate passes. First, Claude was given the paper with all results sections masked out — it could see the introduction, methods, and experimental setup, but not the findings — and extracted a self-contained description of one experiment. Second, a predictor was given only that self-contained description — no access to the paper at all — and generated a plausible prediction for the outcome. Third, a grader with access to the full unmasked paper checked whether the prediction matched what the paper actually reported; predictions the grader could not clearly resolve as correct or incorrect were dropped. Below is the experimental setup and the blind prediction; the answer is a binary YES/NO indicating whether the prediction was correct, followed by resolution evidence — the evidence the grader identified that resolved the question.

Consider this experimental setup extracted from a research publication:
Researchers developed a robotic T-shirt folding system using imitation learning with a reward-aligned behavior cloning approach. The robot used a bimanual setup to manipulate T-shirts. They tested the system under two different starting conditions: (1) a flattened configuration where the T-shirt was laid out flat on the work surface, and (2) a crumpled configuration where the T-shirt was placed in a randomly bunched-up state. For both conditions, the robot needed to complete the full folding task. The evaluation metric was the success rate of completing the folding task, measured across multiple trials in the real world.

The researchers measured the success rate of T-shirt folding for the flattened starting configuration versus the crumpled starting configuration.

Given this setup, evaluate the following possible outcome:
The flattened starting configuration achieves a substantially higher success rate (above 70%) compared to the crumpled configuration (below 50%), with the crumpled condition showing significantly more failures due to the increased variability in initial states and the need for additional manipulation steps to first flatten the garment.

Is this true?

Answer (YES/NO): NO